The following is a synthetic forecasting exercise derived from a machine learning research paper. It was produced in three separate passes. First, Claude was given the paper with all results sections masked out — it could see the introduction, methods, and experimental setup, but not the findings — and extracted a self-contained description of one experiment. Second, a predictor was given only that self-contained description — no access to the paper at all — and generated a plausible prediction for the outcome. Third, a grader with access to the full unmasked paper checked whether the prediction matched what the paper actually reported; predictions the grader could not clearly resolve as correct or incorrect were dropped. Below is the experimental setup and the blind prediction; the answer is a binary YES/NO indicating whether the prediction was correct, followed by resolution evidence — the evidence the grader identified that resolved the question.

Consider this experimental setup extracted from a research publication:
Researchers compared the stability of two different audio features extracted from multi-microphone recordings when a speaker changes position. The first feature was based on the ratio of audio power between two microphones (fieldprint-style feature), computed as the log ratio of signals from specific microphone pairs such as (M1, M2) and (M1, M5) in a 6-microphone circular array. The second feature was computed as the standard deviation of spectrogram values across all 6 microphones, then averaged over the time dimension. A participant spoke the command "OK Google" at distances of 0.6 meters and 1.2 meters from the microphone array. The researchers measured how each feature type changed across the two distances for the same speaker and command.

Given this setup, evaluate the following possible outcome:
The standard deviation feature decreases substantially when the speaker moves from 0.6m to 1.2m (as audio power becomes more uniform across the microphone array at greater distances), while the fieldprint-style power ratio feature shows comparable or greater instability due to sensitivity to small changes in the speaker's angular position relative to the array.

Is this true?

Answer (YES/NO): NO